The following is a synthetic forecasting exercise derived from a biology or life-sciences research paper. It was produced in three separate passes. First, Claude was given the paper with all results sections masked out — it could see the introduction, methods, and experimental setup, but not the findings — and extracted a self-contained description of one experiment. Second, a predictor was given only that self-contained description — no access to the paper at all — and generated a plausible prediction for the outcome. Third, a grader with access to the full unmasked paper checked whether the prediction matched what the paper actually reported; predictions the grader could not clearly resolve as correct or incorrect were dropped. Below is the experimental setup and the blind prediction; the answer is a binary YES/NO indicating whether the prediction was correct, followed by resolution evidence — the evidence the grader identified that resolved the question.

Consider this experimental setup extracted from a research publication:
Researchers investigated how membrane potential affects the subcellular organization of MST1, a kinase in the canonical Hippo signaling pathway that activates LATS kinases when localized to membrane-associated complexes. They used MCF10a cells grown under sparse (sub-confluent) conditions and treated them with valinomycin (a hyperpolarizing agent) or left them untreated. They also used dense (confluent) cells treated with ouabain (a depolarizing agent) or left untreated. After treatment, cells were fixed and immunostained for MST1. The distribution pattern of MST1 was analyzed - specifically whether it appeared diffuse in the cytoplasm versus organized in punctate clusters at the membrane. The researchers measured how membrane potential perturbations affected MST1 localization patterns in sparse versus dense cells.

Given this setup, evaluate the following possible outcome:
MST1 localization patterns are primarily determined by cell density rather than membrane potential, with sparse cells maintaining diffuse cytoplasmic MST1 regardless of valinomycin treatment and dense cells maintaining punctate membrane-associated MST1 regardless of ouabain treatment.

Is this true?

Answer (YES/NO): NO